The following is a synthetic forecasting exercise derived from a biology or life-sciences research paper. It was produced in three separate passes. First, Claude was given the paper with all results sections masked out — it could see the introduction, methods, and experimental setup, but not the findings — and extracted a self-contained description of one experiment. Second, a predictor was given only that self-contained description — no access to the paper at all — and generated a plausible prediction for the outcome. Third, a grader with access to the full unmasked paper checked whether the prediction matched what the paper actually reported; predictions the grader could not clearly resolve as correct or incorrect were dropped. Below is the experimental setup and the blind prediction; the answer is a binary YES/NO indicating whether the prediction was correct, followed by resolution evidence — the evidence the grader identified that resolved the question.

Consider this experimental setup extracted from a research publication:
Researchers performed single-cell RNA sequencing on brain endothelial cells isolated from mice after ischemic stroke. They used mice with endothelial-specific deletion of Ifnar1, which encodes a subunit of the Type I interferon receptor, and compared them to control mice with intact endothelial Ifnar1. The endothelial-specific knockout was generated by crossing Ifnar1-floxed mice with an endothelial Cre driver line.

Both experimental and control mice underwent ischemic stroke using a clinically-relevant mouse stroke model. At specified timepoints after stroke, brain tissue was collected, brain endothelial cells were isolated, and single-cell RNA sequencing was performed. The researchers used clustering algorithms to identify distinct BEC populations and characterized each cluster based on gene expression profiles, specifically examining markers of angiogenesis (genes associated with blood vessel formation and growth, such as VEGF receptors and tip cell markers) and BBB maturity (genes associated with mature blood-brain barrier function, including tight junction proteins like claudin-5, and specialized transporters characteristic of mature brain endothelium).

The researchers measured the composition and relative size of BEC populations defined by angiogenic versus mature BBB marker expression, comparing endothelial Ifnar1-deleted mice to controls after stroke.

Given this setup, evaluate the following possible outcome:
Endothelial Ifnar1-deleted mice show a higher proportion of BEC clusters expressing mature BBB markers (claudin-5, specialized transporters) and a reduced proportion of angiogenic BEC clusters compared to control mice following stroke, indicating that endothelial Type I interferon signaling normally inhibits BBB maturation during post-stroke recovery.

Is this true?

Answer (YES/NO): NO